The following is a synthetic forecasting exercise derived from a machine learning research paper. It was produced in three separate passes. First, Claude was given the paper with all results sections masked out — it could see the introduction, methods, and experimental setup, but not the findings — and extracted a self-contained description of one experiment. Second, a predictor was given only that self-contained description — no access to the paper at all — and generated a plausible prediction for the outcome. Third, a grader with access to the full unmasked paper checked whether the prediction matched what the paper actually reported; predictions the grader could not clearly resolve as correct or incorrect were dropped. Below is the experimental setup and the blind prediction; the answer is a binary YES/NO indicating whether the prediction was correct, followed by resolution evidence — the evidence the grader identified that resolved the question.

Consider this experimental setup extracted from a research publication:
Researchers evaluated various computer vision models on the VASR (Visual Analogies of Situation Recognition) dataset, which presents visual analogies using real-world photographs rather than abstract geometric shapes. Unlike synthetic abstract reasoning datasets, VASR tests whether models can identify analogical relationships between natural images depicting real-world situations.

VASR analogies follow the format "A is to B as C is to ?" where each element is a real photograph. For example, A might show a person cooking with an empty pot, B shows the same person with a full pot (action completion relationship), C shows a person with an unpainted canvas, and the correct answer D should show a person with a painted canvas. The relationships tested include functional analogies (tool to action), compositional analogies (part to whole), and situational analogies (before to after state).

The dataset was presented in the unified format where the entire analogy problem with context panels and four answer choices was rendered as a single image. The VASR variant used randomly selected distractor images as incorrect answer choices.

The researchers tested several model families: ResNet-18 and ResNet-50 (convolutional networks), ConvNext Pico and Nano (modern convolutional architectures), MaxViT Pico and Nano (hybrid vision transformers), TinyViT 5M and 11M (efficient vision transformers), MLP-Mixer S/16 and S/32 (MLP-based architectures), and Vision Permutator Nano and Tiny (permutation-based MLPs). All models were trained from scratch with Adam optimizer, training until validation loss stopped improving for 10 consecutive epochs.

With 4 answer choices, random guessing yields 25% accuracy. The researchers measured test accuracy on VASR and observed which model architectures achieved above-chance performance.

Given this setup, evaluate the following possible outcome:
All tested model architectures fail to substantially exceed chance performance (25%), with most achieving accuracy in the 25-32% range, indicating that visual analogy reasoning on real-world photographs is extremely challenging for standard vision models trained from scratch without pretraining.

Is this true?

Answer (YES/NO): NO